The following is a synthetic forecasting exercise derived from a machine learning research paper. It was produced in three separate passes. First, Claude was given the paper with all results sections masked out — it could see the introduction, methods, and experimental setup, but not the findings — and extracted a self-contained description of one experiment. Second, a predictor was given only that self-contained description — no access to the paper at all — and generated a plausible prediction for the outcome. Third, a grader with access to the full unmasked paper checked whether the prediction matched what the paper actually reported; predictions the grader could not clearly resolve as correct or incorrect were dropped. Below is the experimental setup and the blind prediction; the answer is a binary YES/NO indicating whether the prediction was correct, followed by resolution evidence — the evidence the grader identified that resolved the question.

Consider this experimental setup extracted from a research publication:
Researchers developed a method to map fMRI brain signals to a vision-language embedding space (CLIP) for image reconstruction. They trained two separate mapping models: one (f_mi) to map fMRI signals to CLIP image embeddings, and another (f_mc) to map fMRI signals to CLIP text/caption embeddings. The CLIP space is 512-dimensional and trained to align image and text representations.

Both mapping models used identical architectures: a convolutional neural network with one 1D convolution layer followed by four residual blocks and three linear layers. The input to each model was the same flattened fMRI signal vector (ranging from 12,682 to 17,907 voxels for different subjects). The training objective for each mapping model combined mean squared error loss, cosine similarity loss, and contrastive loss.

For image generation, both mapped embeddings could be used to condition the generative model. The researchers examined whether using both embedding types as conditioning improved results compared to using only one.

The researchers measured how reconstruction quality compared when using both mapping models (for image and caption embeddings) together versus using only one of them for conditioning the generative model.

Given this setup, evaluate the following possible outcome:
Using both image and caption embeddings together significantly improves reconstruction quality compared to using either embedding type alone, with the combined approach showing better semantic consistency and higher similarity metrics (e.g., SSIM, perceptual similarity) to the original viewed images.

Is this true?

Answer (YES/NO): NO